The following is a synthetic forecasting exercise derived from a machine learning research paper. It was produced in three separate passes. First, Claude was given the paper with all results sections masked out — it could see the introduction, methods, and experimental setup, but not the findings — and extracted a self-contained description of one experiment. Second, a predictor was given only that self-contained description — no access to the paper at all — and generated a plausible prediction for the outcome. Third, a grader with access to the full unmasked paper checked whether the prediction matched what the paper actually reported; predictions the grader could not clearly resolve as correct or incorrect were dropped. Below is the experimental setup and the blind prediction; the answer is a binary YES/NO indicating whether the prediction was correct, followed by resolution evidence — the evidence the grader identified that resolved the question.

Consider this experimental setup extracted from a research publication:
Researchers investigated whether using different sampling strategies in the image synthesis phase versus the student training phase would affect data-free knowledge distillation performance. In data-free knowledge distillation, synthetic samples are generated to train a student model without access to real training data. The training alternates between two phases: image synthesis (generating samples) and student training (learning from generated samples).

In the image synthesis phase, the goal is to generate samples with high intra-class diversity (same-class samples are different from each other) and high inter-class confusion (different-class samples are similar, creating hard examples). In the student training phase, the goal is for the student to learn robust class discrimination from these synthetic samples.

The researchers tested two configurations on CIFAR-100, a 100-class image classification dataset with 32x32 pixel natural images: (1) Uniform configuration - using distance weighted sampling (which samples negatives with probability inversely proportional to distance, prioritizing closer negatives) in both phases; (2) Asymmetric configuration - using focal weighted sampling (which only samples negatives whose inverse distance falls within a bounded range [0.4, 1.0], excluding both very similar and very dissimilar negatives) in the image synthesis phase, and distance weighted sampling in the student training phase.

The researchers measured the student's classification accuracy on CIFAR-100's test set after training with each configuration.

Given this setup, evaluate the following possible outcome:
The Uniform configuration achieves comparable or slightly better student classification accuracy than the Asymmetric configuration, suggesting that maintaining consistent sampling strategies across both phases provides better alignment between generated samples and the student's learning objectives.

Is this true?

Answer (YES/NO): NO